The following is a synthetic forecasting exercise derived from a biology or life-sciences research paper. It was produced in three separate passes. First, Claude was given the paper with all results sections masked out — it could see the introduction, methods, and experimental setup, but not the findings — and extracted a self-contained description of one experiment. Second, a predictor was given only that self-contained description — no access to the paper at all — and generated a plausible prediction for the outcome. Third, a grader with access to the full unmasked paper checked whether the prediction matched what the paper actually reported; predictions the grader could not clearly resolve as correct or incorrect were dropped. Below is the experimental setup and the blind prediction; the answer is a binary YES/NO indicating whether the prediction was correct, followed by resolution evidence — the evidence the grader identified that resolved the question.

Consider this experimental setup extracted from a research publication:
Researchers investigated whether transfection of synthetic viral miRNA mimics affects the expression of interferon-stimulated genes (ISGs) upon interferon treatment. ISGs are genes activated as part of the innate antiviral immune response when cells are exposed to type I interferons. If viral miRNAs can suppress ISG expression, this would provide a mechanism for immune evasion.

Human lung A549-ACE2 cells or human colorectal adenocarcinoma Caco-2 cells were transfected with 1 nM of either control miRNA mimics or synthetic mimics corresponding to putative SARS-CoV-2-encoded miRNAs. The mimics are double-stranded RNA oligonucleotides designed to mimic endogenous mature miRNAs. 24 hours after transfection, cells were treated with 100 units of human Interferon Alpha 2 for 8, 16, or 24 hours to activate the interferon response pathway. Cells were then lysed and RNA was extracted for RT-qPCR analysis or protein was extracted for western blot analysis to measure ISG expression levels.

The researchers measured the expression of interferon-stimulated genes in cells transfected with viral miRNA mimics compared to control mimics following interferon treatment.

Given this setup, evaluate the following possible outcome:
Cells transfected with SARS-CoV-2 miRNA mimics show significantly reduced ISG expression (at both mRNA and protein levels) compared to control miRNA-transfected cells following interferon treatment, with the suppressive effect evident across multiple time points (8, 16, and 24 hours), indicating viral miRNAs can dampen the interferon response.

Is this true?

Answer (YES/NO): NO